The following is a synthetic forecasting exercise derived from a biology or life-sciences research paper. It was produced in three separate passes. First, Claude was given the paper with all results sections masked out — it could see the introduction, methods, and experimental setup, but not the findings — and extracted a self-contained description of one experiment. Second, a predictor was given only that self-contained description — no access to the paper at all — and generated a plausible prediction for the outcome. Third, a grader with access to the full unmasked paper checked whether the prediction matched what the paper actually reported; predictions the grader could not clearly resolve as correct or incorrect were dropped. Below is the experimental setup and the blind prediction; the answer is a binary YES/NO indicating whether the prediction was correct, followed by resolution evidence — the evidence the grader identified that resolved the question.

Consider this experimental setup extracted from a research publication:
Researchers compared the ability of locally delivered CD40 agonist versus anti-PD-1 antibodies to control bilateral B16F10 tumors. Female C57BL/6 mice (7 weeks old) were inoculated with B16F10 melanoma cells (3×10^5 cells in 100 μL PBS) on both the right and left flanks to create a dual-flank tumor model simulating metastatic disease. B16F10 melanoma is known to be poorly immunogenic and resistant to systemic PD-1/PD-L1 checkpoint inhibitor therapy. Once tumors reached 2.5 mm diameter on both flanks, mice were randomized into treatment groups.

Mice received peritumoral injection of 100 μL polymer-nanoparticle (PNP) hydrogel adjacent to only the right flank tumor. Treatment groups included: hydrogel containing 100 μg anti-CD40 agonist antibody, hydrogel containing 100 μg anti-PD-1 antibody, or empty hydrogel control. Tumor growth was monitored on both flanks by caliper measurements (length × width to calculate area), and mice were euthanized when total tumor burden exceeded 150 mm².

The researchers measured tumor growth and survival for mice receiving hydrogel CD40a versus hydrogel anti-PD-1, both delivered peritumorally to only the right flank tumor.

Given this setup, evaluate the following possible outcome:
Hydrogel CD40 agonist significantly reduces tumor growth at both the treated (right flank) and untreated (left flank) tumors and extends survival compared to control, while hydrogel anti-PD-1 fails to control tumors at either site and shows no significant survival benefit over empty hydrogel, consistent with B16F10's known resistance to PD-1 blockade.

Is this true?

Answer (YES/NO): NO